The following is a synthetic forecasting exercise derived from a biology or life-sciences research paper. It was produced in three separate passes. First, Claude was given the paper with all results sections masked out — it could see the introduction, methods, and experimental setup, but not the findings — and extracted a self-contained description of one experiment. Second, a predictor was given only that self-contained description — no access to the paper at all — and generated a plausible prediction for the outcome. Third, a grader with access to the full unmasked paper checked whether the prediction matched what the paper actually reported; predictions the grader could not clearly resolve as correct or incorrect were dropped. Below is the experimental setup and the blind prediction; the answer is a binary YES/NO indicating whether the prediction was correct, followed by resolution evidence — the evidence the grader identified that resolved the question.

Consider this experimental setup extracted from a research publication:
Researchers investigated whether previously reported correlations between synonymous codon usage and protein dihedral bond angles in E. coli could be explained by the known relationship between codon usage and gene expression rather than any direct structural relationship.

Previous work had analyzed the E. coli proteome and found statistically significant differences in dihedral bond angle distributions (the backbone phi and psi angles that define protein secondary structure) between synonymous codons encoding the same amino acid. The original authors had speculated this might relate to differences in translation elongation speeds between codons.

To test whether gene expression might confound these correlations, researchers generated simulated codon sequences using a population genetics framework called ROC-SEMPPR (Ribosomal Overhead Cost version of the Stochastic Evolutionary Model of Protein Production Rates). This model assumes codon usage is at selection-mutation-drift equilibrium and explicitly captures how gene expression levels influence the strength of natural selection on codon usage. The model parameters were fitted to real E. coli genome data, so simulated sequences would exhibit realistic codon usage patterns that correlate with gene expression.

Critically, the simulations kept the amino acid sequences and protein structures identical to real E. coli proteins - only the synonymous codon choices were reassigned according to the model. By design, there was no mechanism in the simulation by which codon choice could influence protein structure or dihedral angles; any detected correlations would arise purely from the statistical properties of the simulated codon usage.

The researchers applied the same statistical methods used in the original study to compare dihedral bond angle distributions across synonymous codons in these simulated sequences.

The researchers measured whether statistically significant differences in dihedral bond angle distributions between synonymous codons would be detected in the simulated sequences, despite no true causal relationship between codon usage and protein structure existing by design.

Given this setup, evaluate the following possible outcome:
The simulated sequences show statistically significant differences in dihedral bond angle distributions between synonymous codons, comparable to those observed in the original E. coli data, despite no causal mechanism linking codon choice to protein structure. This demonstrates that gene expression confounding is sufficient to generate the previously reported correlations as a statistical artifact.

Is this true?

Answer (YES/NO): YES